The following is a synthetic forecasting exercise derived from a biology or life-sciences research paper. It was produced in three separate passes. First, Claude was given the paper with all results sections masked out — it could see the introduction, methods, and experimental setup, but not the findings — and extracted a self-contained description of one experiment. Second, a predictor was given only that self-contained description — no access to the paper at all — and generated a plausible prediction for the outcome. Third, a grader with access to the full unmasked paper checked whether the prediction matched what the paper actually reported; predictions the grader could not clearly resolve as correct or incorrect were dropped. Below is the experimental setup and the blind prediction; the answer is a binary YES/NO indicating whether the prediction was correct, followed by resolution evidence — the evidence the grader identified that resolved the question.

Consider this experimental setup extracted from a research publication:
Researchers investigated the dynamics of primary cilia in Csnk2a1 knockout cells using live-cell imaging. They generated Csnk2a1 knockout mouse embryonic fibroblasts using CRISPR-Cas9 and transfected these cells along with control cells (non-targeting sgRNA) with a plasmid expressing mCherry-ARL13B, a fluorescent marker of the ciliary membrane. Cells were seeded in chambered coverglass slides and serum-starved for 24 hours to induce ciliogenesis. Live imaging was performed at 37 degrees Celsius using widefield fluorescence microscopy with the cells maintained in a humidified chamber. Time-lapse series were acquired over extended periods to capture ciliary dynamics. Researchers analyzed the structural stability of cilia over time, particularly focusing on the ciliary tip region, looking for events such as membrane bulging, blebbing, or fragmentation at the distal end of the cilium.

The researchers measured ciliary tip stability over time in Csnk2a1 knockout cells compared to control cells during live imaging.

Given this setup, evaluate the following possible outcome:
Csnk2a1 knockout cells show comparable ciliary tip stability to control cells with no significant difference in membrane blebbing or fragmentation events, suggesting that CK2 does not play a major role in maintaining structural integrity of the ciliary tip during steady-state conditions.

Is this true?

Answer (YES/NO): NO